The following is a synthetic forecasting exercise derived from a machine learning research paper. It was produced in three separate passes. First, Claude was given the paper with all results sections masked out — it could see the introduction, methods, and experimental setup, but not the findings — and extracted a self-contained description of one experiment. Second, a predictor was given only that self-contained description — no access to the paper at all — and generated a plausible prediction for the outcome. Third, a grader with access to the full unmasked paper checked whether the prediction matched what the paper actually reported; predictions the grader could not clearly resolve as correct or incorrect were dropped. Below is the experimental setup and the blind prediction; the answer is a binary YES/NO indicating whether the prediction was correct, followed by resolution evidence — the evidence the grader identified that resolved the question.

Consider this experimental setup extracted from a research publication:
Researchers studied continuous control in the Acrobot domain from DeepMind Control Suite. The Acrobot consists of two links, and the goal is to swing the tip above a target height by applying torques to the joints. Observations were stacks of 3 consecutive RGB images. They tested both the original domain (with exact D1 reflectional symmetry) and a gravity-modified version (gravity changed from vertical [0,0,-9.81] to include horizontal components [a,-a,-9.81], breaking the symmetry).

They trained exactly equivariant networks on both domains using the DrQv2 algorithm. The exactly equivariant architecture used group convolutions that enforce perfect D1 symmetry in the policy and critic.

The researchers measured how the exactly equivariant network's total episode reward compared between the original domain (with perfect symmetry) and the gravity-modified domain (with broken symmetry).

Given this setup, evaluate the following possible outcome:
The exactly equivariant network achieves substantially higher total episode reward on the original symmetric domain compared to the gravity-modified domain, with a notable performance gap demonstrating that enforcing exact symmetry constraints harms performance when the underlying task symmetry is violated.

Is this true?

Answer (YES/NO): YES